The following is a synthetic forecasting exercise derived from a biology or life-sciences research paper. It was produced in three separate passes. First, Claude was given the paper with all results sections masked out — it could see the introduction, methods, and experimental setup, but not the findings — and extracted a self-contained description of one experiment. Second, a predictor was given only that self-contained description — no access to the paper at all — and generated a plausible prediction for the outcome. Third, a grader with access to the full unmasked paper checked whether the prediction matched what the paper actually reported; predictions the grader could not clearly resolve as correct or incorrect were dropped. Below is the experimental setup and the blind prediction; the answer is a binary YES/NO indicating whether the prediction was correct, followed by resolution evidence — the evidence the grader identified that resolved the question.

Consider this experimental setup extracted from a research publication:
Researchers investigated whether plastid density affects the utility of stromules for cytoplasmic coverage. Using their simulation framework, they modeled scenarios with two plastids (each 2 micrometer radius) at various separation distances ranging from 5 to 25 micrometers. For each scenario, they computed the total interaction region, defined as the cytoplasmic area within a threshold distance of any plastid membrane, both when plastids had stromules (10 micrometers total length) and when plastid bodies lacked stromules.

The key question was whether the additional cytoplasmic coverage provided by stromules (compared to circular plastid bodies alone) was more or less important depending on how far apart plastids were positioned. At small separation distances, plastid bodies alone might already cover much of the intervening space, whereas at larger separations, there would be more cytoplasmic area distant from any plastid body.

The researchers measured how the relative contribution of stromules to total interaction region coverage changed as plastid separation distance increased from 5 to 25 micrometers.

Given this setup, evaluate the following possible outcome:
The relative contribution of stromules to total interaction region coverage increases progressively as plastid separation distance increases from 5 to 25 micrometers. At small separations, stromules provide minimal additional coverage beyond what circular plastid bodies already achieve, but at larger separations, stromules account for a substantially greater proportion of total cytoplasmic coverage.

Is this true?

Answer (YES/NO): YES